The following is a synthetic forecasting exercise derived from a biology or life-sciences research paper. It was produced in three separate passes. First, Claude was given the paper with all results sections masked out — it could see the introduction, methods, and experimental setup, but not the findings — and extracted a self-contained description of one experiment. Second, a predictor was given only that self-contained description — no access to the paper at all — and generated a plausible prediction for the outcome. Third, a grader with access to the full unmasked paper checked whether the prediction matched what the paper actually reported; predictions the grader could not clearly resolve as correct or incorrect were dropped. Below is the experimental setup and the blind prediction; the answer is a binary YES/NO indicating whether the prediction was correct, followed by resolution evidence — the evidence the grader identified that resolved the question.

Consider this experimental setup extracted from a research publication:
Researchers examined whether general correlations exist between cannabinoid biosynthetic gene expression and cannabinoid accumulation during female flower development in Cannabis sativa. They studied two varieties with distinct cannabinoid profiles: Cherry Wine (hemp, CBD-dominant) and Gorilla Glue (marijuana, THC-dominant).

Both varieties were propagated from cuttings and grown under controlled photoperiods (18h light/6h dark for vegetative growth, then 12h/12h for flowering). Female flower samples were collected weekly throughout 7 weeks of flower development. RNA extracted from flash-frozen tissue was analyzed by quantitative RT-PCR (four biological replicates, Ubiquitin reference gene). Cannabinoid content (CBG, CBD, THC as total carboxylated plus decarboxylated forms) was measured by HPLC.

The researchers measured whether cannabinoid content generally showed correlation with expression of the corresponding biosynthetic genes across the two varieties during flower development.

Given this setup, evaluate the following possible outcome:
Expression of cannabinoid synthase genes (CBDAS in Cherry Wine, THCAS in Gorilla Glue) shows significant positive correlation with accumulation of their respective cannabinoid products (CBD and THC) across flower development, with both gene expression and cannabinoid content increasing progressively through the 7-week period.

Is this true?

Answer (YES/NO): NO